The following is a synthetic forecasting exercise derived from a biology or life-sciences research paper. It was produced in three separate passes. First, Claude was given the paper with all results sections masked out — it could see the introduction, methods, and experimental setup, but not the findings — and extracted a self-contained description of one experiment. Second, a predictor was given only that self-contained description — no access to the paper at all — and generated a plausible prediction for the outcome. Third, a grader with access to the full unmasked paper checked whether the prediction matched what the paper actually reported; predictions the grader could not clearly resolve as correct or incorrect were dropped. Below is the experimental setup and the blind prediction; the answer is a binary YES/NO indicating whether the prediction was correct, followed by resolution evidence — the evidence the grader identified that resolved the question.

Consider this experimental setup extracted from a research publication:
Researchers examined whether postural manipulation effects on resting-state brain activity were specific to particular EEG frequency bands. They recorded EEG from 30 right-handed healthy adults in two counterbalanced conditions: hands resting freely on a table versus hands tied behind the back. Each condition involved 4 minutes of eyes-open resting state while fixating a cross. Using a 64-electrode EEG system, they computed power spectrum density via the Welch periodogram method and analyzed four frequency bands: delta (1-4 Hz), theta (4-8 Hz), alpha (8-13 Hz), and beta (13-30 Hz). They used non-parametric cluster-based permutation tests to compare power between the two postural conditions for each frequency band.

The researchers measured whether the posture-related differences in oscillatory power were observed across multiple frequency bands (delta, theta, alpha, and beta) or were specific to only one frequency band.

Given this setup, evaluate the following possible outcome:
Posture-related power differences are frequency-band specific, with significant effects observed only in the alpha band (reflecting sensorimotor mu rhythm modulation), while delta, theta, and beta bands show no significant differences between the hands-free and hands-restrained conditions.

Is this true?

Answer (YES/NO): NO